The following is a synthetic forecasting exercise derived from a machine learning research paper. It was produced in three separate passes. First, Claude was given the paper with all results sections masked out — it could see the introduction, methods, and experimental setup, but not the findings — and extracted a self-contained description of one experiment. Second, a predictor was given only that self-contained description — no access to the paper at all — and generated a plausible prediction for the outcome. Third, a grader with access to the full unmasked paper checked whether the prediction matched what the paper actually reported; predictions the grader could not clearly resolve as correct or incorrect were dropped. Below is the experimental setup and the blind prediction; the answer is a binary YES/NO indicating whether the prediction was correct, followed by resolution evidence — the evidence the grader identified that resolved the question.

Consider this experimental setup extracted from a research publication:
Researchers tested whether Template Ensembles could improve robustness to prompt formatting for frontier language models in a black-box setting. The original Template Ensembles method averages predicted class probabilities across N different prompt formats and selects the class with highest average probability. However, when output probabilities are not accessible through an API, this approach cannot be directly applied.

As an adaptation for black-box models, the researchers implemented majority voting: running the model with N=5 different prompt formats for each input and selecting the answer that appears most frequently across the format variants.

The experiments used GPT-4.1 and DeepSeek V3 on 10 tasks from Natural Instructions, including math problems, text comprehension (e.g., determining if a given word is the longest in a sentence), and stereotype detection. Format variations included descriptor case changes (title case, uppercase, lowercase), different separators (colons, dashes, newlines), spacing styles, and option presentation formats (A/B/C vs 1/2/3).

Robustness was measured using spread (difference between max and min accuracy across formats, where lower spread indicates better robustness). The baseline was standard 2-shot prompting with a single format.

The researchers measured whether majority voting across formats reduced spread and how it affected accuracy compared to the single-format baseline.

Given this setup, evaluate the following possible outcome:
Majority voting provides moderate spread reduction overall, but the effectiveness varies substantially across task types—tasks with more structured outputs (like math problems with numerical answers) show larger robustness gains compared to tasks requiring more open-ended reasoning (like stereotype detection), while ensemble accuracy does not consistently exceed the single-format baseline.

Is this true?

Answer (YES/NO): NO